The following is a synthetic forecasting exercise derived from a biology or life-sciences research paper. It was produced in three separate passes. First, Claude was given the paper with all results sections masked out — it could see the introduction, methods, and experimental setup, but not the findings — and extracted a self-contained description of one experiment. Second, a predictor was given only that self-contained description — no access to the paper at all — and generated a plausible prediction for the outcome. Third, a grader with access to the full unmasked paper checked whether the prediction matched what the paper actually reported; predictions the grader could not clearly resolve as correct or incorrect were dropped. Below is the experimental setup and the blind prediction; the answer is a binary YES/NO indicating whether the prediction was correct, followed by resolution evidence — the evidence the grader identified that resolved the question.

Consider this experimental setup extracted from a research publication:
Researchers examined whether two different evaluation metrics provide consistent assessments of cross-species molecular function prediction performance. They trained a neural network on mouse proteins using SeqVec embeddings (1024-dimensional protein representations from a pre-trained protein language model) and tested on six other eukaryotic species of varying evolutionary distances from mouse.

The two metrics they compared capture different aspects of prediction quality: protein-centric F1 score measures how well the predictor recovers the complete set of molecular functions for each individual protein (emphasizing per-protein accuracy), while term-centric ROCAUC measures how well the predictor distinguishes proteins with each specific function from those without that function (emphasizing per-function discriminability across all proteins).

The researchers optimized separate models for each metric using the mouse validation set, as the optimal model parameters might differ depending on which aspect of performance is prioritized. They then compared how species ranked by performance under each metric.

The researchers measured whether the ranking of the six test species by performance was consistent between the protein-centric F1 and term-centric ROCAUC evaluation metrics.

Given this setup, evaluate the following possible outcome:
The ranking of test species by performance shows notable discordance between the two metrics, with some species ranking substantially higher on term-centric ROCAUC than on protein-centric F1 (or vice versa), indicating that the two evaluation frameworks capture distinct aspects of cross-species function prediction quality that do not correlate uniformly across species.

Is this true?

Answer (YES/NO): NO